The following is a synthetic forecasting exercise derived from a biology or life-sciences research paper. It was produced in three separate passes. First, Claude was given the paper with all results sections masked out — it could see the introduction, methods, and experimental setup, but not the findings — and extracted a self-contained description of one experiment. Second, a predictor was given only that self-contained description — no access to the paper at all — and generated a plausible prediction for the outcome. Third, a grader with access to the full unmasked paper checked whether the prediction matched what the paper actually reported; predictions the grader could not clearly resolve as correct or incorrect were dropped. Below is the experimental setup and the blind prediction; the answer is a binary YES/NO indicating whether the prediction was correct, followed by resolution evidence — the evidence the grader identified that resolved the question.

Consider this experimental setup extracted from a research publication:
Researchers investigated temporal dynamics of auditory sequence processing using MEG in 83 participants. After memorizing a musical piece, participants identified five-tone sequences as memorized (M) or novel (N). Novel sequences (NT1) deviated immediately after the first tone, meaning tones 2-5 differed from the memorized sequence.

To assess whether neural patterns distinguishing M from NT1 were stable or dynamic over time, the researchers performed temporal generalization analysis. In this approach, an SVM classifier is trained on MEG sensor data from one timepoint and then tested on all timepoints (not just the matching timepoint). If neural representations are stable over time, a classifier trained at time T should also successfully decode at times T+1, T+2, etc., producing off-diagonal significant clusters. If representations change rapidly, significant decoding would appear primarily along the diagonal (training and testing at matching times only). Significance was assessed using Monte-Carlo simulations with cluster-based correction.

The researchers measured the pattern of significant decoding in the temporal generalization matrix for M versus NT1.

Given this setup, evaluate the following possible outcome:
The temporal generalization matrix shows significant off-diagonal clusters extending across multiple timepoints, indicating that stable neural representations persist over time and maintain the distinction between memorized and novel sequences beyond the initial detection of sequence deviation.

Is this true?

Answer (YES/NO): YES